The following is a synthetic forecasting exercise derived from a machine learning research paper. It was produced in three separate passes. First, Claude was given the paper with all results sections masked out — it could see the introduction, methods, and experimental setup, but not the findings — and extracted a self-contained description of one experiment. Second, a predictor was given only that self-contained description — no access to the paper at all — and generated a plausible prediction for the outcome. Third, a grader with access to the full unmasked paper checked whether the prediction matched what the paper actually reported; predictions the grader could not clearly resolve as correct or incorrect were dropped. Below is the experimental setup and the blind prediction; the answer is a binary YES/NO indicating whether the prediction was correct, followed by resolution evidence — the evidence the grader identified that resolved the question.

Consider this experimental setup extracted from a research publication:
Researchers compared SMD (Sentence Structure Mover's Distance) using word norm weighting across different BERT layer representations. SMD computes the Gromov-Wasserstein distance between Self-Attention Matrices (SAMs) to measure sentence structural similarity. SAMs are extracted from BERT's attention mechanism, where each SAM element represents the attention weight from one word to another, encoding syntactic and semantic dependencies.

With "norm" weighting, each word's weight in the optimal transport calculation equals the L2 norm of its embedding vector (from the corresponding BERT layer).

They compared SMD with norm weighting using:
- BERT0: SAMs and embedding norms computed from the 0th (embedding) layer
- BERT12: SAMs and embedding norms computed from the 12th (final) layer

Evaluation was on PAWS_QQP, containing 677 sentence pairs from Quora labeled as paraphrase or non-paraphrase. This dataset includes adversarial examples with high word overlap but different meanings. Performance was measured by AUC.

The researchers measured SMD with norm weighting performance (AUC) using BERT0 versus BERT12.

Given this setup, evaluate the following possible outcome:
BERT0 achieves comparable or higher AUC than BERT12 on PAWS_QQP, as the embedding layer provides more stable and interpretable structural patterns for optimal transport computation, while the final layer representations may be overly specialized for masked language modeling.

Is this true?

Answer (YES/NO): YES